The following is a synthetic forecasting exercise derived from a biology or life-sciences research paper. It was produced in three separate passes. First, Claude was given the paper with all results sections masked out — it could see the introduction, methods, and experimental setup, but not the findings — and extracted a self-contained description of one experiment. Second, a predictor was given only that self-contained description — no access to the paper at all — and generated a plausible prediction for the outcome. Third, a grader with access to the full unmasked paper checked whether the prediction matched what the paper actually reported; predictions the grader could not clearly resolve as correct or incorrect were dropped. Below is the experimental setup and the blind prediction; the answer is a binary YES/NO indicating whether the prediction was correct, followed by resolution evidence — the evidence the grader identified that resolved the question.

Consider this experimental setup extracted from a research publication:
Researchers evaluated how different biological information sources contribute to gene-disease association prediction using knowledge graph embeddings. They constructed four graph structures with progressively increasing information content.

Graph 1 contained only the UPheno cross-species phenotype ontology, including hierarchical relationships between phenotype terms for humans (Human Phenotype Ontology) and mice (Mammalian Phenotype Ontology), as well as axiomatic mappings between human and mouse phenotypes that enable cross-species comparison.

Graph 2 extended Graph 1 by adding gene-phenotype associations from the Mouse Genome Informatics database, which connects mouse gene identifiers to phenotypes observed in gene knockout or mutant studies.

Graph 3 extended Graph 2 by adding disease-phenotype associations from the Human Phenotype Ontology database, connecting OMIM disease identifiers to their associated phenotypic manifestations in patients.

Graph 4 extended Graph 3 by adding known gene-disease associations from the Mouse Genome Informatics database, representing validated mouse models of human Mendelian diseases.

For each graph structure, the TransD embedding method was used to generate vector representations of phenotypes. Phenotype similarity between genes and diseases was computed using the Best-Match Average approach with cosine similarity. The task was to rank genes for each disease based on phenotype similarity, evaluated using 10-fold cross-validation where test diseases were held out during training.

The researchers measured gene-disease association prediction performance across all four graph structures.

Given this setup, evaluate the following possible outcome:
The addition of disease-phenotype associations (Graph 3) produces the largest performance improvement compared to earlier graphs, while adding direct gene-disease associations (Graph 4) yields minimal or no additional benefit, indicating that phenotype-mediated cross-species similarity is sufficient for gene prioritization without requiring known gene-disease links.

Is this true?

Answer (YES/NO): NO